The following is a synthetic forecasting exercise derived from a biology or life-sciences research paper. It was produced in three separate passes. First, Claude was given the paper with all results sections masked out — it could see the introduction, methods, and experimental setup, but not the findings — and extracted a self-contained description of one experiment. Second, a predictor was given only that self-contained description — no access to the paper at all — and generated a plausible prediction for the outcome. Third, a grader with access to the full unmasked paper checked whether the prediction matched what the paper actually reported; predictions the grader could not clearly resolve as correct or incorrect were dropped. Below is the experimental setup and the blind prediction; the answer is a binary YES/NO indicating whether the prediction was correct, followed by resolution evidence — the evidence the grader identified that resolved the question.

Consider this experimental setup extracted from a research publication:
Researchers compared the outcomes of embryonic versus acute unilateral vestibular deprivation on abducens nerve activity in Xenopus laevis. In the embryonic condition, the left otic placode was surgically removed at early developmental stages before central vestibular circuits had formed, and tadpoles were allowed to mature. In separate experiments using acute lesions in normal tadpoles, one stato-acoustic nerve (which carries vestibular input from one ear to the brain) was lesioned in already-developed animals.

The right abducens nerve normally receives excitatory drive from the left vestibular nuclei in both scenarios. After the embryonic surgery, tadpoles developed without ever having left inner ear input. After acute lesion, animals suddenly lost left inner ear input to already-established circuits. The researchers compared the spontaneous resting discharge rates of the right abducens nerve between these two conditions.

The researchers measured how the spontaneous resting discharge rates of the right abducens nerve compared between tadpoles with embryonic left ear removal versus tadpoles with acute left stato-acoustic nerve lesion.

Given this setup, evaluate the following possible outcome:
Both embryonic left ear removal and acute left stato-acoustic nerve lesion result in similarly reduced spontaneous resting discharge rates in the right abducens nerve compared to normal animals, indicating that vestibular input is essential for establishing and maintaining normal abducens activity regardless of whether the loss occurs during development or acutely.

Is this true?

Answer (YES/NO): NO